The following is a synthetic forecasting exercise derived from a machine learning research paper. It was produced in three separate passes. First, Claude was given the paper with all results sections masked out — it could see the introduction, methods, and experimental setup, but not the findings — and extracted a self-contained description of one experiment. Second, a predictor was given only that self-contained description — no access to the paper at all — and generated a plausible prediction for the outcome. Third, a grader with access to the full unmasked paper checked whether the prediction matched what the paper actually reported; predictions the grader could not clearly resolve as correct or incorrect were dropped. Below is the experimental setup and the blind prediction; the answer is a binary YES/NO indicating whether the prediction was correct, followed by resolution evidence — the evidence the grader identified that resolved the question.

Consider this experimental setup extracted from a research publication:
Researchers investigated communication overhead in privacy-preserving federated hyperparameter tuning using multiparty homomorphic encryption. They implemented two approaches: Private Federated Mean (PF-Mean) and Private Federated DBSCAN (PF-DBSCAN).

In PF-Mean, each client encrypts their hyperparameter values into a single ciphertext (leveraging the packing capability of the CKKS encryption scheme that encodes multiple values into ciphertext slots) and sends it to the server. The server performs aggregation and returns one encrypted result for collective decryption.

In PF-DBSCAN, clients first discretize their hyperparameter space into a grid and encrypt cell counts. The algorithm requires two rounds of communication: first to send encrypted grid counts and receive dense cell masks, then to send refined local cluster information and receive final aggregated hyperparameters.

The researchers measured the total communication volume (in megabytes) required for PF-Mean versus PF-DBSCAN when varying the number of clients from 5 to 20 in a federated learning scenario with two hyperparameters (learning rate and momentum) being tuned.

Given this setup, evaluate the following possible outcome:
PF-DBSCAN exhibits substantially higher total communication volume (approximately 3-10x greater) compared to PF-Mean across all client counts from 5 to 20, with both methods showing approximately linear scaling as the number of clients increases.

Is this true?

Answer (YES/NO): YES